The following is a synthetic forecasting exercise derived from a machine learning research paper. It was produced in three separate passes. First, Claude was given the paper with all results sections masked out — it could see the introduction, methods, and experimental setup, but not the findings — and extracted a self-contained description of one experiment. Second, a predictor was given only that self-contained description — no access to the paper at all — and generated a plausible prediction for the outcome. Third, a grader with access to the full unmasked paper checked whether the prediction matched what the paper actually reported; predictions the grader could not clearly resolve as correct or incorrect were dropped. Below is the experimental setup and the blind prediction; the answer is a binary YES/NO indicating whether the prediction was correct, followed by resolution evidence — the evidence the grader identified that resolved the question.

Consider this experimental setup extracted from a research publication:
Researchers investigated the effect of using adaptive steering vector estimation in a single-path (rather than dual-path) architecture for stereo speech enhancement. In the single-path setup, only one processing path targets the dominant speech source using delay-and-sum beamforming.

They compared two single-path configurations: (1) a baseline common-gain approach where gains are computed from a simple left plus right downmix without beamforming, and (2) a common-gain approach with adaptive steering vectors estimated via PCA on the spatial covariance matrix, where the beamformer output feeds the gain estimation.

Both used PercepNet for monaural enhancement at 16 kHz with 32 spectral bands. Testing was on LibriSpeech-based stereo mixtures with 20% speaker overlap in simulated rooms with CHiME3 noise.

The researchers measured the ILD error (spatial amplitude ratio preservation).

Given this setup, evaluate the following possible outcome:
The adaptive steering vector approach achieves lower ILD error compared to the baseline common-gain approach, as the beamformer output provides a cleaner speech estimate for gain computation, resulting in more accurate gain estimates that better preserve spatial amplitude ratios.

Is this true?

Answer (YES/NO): YES